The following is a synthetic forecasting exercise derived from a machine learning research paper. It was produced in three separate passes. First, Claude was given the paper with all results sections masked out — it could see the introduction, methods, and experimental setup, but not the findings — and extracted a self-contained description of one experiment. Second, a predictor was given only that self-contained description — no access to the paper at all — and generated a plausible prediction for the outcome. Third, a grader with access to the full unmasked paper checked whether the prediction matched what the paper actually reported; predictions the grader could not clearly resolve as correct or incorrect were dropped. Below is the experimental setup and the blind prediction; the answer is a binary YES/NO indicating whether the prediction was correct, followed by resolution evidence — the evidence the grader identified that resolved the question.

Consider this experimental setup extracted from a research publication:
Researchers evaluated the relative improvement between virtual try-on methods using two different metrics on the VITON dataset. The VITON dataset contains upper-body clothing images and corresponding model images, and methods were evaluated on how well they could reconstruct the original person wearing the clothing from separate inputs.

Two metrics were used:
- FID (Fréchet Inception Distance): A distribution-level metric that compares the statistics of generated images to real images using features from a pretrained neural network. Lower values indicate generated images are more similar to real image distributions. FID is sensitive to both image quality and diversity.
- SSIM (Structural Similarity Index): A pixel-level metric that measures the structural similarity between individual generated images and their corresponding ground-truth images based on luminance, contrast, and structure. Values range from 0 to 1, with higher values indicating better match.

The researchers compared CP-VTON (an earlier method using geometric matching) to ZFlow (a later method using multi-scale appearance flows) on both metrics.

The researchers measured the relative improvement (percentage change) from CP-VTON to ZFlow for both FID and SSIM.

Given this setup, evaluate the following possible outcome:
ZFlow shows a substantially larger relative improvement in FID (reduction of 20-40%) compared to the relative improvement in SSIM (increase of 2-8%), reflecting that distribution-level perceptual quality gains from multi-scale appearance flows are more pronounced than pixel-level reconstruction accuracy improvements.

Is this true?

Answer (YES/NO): NO